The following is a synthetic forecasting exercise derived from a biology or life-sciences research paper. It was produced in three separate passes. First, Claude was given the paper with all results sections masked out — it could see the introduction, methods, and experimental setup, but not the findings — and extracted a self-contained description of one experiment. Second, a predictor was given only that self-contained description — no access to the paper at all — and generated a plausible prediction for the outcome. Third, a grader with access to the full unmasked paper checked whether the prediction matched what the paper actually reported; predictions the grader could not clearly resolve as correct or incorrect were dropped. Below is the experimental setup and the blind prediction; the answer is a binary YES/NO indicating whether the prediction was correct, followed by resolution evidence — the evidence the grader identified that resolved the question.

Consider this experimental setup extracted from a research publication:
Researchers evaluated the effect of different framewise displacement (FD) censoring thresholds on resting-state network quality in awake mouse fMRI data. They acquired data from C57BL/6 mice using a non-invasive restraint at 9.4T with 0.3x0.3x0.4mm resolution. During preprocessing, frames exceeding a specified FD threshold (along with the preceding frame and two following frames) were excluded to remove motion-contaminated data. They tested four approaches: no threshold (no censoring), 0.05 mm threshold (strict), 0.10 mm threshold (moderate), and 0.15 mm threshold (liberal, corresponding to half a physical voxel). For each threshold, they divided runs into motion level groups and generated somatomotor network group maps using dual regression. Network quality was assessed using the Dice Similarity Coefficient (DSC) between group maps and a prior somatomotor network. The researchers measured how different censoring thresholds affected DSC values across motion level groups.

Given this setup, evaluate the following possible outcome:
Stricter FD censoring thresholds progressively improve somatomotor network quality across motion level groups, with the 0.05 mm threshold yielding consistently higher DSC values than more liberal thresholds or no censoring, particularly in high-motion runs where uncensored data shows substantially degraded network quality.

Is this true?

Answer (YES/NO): NO